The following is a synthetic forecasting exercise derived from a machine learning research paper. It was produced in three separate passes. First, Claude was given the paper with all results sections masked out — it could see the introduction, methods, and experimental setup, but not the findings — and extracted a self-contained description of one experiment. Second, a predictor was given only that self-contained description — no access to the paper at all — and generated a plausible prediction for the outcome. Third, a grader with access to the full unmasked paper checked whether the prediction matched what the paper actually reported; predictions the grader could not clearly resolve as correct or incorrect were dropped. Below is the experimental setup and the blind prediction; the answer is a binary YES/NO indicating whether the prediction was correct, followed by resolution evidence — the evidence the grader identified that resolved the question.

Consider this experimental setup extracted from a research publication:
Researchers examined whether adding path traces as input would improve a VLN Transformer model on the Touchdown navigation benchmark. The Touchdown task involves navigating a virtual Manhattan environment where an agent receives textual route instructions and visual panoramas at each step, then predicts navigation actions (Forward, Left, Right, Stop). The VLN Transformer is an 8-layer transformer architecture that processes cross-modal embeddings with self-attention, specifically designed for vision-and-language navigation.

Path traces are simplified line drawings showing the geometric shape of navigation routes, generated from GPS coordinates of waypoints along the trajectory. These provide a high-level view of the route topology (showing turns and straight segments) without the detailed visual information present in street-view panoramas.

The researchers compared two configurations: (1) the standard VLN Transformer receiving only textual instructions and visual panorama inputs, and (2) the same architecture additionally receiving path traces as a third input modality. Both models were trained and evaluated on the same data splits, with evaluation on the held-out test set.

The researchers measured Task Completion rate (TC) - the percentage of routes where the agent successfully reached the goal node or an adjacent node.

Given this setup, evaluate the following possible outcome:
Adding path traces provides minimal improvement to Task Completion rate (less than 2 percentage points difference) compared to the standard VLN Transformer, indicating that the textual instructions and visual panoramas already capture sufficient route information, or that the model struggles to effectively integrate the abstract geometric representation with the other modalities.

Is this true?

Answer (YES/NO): NO